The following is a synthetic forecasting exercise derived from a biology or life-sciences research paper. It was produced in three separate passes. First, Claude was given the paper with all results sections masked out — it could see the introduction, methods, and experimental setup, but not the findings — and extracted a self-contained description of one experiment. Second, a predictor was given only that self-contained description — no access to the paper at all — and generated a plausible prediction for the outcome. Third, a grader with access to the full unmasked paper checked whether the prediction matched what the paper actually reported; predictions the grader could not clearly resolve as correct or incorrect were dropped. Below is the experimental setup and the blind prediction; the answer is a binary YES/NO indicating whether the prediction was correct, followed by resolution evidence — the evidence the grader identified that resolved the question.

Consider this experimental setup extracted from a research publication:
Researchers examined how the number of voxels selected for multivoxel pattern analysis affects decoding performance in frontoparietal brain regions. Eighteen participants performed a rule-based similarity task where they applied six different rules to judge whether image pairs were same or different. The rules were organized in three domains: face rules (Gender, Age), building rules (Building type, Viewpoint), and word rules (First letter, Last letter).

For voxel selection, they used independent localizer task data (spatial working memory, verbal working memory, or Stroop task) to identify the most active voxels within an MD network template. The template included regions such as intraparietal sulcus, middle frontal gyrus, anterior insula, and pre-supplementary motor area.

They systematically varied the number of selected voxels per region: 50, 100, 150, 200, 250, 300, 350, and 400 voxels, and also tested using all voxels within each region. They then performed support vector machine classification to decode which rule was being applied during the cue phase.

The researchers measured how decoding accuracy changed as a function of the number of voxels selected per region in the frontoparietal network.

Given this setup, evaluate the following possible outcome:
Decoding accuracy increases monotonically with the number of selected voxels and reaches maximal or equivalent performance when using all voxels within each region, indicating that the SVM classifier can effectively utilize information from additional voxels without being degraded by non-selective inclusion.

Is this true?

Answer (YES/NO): NO